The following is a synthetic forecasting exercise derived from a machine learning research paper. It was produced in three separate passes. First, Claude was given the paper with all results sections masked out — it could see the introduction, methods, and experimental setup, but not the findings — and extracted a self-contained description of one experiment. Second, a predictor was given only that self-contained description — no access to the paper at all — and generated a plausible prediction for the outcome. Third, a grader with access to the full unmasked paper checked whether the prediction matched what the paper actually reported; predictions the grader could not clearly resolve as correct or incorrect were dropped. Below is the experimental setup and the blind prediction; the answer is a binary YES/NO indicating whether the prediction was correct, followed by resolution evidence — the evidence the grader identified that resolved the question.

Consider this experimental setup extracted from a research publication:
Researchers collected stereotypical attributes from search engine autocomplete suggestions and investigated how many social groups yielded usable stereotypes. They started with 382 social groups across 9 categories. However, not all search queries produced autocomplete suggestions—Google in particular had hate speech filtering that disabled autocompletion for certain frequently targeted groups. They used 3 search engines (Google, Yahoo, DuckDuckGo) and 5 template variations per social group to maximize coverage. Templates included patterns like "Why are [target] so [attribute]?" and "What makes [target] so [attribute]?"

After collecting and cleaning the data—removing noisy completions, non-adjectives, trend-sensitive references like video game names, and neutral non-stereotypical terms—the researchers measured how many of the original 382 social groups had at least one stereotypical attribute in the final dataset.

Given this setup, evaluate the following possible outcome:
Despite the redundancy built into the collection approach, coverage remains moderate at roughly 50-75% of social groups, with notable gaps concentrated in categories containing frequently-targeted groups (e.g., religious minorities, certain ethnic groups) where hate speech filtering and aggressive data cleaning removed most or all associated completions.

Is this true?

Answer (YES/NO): YES